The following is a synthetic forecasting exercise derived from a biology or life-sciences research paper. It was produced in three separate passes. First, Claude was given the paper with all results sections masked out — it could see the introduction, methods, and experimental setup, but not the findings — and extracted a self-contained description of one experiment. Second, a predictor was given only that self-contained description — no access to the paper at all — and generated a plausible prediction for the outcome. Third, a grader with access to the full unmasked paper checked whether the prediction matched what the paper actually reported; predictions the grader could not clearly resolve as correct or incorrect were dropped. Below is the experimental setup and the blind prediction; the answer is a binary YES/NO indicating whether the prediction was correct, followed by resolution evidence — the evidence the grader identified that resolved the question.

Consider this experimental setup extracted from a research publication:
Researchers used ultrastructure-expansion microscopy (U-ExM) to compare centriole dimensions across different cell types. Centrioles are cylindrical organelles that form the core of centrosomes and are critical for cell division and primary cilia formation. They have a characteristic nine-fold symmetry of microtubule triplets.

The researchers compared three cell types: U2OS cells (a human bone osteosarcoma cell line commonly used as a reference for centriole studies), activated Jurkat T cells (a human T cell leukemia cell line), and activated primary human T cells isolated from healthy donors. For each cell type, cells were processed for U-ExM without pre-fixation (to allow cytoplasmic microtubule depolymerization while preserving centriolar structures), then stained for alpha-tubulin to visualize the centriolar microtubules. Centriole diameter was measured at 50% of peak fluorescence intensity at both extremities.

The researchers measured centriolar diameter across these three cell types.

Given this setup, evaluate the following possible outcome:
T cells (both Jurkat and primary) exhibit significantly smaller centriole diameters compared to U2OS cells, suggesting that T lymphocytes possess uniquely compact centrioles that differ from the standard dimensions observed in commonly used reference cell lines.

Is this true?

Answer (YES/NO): NO